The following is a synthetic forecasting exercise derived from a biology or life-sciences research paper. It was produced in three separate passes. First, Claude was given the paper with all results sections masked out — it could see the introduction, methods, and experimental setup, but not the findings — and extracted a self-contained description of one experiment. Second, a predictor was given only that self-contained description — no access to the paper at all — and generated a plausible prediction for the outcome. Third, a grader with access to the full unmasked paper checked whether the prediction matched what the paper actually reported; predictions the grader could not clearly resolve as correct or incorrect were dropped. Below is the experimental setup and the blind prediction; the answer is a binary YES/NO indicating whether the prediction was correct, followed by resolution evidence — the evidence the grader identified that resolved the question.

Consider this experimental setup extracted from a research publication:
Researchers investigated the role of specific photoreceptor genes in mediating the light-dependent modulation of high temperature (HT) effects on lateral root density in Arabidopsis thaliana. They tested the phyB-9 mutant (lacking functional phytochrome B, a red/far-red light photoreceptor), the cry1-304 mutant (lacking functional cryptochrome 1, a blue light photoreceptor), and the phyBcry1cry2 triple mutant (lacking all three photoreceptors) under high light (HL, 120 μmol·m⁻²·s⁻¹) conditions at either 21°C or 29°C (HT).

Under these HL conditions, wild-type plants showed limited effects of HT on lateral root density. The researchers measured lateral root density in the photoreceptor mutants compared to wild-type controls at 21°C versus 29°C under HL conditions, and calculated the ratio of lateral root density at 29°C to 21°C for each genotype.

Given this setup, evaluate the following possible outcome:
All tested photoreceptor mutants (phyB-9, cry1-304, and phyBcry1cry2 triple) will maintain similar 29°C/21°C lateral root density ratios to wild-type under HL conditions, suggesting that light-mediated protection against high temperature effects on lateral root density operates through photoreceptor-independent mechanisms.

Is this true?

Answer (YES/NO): NO